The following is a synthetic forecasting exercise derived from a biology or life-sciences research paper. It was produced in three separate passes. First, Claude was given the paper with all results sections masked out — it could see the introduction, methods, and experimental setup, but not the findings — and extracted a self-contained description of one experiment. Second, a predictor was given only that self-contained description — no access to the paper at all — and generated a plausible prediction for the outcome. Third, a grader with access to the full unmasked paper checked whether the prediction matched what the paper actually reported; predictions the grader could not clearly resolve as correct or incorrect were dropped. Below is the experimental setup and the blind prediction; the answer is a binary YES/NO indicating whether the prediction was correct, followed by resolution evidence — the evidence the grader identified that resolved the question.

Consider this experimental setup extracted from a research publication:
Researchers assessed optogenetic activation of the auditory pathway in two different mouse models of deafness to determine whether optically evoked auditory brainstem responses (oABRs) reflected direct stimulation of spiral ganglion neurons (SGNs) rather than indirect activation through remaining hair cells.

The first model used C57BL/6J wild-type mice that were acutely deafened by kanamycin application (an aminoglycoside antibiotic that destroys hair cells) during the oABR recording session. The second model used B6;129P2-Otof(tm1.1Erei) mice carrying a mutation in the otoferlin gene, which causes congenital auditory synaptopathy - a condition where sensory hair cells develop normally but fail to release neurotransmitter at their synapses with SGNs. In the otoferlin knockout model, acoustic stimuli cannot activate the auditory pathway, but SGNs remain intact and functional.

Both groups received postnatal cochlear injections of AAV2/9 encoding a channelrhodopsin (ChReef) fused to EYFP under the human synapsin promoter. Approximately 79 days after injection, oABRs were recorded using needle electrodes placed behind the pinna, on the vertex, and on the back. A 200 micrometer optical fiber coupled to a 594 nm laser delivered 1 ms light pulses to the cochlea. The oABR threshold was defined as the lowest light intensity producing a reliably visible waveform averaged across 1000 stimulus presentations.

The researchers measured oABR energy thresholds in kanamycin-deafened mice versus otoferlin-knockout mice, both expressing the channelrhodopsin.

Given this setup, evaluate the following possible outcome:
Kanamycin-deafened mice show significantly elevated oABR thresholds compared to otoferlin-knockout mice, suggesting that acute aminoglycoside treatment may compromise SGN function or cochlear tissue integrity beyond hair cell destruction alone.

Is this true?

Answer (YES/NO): NO